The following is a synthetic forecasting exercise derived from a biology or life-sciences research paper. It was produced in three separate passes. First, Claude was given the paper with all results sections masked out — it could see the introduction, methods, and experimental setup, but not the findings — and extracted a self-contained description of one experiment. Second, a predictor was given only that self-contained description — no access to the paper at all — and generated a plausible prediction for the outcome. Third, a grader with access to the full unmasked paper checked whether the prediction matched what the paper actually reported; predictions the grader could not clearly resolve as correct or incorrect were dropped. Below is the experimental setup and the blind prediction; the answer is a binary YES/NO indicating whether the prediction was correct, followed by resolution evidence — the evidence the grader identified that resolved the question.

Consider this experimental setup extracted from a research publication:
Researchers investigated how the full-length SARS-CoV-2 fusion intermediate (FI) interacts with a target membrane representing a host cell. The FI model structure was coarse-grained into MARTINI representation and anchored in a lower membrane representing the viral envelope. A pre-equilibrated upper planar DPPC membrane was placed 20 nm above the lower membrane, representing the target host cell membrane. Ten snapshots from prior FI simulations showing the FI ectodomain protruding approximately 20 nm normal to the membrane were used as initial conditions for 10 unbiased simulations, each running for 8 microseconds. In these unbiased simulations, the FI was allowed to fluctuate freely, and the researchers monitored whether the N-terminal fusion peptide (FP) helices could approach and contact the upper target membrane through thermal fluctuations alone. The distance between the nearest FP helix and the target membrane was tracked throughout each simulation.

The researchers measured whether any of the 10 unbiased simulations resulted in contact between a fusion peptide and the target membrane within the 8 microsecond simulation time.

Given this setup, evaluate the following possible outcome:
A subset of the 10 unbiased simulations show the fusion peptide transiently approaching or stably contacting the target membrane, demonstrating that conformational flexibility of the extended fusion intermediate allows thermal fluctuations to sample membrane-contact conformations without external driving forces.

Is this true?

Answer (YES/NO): YES